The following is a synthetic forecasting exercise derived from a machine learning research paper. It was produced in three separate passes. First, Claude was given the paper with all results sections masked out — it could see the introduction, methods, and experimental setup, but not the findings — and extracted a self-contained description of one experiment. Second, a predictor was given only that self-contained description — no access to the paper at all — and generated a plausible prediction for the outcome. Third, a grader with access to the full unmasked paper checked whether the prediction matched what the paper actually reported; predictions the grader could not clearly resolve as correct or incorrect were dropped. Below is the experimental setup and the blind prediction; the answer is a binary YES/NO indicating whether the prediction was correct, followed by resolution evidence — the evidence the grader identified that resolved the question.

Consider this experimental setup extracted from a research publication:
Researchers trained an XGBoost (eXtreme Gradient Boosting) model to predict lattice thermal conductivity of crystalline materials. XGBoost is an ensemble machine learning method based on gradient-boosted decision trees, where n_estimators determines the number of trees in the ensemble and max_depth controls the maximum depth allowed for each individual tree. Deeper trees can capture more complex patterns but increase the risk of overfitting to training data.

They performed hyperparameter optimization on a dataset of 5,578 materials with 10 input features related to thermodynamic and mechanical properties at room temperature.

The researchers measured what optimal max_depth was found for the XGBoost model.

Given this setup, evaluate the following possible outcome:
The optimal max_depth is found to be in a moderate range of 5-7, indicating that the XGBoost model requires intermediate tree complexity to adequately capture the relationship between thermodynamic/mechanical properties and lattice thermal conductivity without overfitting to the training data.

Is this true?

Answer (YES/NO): YES